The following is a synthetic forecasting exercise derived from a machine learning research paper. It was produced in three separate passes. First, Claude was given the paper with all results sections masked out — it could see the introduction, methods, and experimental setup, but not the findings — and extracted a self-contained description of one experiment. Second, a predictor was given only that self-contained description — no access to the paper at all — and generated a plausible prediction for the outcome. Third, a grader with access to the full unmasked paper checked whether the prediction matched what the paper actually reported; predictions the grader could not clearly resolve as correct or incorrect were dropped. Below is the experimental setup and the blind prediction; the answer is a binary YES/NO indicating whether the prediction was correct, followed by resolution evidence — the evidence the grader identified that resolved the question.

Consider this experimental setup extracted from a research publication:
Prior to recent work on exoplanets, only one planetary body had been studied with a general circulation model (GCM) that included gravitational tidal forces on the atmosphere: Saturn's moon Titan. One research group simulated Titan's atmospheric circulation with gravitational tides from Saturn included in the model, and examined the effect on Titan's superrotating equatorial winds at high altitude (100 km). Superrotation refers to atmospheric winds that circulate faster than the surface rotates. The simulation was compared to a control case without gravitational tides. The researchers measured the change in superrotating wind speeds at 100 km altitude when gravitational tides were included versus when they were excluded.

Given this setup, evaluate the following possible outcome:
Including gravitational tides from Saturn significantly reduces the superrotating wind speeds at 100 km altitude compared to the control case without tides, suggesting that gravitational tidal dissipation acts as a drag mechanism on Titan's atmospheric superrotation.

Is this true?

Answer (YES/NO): YES